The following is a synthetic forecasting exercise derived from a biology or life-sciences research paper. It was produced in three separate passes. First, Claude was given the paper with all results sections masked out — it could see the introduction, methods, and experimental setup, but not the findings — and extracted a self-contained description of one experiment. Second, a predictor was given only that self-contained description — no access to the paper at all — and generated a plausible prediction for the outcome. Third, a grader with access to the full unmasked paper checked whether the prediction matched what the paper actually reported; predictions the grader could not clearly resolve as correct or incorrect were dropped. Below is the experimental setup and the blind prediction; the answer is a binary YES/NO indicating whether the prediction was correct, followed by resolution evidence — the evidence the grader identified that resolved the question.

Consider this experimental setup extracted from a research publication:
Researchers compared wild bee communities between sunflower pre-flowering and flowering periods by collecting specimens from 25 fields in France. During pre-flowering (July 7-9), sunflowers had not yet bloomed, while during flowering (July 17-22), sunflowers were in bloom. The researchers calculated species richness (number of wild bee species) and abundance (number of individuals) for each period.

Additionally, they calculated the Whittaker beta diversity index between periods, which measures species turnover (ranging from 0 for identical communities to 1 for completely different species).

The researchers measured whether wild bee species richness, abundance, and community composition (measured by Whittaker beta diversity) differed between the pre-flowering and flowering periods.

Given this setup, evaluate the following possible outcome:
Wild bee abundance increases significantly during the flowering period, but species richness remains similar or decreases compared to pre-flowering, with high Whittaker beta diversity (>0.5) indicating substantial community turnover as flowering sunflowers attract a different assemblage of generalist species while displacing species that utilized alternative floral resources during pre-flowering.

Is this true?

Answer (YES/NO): NO